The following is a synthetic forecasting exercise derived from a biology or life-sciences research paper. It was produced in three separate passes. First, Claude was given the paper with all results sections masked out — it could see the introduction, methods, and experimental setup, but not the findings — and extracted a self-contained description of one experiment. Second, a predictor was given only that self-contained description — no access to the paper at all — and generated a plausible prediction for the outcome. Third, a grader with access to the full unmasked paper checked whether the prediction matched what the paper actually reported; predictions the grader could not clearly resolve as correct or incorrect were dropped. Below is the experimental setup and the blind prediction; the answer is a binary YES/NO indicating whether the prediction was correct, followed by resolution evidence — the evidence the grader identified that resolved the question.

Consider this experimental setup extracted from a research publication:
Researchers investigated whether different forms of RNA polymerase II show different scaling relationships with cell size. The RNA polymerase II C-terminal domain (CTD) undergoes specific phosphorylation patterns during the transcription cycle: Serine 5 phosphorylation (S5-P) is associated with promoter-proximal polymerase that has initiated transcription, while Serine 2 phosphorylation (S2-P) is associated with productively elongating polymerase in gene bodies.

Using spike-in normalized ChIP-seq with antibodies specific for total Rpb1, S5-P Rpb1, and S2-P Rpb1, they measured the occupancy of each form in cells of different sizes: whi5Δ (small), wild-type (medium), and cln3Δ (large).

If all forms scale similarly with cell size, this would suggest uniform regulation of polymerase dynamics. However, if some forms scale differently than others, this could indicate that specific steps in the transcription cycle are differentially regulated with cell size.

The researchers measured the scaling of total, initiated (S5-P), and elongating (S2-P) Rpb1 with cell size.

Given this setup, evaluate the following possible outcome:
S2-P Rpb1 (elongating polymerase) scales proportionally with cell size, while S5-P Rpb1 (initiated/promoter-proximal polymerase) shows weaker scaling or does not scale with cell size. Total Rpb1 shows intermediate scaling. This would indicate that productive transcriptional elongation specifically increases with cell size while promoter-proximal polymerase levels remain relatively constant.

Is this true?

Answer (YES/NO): NO